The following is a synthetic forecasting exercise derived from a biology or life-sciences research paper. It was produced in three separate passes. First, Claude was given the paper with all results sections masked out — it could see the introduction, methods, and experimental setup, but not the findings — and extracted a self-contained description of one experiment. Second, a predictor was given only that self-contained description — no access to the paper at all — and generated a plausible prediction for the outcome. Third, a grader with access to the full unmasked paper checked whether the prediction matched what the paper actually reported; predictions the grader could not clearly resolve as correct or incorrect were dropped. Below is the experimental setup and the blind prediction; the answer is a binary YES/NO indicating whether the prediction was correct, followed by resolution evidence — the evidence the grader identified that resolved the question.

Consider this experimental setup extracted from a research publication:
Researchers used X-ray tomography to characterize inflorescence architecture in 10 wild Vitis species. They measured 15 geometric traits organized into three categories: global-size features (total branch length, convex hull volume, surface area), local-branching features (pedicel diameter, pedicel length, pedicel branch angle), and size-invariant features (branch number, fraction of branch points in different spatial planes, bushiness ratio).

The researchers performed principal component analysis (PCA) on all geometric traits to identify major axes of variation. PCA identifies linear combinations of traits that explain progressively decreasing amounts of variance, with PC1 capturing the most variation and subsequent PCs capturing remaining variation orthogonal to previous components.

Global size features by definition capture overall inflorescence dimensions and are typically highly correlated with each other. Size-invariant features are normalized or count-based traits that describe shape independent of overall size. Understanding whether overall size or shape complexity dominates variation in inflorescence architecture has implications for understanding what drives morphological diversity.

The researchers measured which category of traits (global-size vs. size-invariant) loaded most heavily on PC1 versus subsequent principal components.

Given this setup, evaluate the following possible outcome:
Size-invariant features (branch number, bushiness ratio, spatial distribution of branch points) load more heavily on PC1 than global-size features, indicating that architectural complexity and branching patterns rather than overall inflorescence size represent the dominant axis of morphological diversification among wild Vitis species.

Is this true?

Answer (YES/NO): NO